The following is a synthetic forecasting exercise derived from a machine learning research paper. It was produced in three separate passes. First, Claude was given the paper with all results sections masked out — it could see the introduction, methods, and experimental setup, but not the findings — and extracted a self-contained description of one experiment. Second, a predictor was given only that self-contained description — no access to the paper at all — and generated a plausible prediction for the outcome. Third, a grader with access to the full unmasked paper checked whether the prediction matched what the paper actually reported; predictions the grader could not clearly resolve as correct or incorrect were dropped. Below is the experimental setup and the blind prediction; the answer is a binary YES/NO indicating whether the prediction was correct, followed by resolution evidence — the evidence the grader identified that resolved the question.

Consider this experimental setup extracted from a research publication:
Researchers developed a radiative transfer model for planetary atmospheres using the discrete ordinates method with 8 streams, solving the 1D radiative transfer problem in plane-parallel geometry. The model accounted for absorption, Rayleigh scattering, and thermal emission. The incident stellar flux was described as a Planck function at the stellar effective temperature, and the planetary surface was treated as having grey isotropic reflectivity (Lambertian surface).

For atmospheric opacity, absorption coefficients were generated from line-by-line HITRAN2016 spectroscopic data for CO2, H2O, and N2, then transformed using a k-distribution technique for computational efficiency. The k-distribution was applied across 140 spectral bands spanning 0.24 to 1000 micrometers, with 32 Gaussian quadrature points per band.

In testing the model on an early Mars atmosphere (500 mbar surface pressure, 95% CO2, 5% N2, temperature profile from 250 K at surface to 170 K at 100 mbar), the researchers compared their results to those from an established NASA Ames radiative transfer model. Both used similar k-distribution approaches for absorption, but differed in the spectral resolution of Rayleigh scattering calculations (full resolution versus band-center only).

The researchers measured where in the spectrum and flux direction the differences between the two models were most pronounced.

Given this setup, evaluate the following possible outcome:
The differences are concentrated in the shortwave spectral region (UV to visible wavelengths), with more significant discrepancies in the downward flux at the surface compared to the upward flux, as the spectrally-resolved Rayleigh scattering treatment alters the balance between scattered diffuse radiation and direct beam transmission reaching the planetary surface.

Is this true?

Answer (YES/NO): NO